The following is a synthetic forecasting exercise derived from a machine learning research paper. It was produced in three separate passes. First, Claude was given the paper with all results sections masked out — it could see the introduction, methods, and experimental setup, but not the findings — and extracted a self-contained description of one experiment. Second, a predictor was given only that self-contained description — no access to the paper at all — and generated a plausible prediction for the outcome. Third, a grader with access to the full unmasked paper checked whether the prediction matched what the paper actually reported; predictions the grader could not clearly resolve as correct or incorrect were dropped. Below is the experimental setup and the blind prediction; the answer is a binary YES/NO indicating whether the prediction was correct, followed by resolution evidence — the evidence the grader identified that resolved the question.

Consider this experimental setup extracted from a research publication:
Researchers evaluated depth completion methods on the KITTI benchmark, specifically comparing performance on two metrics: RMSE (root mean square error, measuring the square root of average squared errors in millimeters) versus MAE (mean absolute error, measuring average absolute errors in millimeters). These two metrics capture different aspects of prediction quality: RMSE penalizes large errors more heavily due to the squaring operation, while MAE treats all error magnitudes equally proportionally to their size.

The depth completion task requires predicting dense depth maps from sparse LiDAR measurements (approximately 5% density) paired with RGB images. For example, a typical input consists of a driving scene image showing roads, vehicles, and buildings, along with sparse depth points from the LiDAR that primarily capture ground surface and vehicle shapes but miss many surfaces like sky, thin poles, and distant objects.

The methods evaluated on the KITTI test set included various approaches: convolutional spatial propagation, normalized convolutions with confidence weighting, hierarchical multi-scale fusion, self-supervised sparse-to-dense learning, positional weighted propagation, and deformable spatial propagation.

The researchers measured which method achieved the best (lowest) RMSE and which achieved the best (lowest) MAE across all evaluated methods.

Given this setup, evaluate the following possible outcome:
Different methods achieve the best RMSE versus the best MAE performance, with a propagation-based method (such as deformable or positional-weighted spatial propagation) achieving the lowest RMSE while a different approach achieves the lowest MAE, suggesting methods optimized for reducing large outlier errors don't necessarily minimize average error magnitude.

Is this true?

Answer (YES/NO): NO